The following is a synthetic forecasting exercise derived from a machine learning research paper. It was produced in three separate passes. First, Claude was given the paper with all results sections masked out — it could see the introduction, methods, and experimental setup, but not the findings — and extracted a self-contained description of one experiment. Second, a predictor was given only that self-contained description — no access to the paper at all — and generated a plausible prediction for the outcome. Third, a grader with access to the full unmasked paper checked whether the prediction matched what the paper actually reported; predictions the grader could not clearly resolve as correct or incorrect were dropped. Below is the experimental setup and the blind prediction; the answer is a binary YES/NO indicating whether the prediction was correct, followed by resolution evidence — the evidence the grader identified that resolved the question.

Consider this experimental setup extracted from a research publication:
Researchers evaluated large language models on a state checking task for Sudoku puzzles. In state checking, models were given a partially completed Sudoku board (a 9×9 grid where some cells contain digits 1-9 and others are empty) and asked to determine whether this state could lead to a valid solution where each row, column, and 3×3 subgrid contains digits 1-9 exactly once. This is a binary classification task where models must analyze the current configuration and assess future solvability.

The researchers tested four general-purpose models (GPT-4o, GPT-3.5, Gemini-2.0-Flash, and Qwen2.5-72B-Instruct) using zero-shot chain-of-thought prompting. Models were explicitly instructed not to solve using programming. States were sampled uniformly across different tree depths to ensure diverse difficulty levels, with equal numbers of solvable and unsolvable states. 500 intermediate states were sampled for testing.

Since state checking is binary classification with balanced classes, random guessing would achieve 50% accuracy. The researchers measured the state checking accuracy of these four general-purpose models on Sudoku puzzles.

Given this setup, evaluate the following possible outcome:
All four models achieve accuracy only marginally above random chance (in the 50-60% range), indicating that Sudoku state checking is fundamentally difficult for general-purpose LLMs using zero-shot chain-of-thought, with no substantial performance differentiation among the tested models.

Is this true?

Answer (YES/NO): YES